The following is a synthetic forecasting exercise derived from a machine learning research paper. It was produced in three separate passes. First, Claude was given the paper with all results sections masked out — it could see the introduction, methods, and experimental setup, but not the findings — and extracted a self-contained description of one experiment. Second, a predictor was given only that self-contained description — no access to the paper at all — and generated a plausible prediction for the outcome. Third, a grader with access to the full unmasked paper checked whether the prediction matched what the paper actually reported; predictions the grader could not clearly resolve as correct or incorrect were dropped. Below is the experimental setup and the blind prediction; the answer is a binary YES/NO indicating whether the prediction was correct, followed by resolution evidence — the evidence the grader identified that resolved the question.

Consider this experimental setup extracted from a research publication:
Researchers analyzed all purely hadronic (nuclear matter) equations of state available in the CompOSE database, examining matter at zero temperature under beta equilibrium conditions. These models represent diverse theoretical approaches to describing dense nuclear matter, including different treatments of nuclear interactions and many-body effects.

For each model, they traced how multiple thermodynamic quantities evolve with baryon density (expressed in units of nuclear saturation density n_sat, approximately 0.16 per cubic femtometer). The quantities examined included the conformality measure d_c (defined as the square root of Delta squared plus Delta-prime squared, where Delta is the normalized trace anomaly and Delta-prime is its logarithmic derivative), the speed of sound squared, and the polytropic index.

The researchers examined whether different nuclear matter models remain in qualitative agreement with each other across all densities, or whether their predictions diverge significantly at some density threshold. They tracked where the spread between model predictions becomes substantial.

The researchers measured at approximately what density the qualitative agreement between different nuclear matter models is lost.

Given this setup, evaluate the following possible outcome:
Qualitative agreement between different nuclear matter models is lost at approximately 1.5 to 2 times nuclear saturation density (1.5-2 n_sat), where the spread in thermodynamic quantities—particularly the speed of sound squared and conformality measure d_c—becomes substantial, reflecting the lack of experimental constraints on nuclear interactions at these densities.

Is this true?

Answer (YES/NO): NO